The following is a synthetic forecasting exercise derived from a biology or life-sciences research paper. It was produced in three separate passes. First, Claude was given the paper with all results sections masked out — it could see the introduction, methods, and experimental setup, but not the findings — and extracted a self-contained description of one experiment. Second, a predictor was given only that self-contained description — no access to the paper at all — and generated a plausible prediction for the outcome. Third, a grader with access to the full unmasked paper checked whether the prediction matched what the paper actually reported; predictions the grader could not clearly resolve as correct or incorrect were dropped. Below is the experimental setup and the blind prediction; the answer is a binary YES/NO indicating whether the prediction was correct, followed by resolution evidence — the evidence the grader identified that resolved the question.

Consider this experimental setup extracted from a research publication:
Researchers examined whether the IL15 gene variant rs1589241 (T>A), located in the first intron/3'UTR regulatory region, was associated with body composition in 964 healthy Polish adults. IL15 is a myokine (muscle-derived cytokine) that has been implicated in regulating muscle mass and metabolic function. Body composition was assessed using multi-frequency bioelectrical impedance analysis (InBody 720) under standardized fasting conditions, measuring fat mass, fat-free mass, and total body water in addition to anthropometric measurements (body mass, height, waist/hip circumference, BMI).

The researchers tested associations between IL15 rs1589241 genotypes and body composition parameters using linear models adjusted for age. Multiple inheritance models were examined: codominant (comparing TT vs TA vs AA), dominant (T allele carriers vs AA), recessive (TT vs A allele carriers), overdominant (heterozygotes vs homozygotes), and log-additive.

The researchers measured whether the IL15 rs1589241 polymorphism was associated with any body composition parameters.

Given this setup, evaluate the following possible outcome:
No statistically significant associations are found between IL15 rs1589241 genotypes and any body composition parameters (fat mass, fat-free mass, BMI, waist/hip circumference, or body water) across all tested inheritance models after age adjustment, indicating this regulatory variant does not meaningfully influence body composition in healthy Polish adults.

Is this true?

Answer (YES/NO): YES